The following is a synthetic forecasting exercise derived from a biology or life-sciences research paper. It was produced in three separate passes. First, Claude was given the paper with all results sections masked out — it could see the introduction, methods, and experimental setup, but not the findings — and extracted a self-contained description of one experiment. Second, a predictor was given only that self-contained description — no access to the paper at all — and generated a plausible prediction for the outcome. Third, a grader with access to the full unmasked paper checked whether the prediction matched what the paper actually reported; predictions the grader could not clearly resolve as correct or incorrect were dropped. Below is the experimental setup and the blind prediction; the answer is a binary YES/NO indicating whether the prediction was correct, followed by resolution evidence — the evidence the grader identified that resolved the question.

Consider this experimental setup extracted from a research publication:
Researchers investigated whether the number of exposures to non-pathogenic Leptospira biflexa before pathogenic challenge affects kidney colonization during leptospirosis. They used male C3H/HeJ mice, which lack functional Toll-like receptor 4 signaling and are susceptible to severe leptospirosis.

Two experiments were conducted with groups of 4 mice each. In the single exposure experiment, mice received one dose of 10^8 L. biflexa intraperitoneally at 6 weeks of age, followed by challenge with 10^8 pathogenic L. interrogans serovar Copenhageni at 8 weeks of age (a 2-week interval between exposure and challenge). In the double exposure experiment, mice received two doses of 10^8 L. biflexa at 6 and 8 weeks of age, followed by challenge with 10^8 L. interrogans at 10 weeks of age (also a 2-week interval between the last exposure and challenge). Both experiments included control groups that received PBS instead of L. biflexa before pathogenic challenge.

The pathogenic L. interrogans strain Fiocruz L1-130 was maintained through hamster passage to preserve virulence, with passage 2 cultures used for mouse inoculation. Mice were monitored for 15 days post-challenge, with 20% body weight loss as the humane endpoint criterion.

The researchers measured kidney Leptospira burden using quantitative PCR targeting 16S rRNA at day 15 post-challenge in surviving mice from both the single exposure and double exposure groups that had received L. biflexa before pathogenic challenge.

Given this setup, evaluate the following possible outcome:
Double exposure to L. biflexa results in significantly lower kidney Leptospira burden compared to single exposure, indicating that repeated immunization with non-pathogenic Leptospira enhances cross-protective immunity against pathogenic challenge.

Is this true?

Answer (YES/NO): NO